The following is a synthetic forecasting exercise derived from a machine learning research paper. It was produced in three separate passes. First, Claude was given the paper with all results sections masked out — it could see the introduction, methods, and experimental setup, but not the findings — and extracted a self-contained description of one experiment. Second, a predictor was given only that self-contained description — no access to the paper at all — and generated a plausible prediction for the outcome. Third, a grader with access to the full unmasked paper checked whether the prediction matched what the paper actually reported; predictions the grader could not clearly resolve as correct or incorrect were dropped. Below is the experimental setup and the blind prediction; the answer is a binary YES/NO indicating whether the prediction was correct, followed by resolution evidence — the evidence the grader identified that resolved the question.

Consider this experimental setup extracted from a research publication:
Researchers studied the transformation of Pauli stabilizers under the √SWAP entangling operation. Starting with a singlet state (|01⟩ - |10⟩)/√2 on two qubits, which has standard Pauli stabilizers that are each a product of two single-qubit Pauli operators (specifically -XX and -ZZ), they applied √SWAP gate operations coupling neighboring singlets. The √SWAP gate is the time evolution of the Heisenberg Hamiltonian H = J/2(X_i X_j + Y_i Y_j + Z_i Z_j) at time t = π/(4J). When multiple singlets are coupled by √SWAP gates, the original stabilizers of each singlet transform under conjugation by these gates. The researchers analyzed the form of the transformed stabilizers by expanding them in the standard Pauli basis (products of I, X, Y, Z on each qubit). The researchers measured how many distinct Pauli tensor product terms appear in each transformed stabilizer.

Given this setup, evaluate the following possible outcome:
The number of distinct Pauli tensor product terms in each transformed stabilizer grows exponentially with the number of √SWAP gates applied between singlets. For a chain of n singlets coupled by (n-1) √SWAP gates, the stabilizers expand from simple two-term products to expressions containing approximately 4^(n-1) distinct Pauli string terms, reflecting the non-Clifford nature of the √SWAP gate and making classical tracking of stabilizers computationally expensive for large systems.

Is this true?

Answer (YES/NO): NO